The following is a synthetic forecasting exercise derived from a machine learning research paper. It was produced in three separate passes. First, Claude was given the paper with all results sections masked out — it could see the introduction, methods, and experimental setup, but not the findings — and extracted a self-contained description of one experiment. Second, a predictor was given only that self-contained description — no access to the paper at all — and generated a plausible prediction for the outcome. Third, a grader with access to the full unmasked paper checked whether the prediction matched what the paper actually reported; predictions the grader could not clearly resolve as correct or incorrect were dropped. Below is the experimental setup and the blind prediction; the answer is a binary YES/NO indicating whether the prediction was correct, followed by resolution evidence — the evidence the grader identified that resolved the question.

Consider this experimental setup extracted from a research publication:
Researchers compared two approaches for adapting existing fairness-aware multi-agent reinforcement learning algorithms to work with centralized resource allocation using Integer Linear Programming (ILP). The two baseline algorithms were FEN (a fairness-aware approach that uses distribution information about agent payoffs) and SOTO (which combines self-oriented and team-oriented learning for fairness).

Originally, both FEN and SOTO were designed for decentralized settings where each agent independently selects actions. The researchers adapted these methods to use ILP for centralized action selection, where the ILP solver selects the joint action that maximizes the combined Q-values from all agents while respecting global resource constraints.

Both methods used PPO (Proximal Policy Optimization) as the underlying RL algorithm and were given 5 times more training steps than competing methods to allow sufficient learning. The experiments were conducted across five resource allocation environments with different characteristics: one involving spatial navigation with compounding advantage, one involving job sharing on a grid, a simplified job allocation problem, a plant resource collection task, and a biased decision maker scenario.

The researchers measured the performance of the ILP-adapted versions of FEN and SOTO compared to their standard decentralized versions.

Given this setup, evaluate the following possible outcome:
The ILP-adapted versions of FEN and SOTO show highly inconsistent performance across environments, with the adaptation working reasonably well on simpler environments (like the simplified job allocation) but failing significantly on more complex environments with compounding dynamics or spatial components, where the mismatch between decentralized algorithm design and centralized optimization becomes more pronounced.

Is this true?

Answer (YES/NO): NO